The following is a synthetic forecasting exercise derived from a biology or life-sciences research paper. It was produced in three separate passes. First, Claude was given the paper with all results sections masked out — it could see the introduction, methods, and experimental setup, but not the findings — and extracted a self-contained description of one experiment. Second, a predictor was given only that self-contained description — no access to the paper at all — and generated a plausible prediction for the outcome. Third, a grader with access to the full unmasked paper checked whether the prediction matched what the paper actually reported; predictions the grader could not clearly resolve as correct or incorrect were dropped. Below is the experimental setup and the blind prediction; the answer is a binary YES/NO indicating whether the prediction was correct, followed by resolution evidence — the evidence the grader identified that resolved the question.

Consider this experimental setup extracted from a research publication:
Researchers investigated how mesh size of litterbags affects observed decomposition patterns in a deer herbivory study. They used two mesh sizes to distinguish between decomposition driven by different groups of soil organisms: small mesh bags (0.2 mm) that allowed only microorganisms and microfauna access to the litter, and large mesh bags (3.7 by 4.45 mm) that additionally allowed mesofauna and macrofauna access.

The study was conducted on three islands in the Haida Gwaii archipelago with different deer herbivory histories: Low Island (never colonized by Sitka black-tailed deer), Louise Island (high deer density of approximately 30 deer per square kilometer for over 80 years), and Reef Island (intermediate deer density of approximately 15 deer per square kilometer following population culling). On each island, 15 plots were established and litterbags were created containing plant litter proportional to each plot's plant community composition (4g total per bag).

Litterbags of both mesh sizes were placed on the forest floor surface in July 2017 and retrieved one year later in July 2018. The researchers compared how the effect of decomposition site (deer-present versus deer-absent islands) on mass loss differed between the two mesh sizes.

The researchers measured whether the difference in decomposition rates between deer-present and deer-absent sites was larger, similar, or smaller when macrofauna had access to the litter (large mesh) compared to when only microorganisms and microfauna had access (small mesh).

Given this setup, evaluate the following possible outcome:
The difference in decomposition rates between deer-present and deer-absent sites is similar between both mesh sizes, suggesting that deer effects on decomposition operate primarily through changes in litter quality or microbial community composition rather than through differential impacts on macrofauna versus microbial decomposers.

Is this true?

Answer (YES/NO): NO